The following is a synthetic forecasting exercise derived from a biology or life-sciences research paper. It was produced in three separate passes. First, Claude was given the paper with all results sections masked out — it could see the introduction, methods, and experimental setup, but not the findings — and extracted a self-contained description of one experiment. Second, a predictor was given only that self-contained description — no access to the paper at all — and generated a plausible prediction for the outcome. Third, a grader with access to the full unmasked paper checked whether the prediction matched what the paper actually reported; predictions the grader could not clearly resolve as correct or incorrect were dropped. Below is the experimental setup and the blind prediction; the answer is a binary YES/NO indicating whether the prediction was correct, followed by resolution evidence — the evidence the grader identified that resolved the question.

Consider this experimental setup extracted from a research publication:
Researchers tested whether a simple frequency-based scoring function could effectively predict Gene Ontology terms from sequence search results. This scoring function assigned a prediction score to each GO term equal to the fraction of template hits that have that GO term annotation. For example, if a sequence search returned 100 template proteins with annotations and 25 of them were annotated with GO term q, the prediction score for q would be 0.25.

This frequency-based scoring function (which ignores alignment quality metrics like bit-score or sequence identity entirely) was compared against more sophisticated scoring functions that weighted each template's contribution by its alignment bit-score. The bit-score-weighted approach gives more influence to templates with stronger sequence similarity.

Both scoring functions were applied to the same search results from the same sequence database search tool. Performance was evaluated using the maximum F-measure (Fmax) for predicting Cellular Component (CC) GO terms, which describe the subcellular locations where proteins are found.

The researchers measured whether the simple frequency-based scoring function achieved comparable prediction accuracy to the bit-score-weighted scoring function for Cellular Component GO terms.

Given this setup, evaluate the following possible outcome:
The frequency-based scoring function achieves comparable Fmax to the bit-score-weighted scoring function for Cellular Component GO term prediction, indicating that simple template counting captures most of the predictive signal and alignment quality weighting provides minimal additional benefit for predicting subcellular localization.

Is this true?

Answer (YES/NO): NO